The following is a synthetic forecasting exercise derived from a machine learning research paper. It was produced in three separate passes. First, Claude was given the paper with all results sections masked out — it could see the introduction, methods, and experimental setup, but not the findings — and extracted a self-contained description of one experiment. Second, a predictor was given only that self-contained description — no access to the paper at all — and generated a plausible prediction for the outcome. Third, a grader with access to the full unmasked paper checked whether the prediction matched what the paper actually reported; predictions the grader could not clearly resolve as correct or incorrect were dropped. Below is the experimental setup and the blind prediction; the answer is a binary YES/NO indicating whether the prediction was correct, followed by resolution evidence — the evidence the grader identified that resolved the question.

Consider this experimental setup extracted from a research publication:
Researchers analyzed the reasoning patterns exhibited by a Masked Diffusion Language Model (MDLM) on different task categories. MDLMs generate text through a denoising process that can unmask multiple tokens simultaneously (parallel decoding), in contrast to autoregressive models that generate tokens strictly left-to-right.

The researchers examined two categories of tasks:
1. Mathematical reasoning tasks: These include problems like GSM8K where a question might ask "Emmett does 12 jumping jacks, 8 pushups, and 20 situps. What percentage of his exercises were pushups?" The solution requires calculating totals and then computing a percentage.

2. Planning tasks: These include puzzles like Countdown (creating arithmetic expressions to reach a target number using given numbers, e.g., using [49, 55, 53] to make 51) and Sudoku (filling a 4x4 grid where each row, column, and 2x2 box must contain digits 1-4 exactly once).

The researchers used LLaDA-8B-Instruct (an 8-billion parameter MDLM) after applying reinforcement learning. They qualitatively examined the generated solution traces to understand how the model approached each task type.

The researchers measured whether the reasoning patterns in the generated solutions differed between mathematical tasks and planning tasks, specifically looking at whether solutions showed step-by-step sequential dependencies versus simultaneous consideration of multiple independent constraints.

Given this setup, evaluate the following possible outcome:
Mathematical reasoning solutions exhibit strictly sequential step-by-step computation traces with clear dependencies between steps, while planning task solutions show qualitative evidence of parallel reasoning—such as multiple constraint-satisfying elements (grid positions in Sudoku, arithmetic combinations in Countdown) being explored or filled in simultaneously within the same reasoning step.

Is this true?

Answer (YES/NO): YES